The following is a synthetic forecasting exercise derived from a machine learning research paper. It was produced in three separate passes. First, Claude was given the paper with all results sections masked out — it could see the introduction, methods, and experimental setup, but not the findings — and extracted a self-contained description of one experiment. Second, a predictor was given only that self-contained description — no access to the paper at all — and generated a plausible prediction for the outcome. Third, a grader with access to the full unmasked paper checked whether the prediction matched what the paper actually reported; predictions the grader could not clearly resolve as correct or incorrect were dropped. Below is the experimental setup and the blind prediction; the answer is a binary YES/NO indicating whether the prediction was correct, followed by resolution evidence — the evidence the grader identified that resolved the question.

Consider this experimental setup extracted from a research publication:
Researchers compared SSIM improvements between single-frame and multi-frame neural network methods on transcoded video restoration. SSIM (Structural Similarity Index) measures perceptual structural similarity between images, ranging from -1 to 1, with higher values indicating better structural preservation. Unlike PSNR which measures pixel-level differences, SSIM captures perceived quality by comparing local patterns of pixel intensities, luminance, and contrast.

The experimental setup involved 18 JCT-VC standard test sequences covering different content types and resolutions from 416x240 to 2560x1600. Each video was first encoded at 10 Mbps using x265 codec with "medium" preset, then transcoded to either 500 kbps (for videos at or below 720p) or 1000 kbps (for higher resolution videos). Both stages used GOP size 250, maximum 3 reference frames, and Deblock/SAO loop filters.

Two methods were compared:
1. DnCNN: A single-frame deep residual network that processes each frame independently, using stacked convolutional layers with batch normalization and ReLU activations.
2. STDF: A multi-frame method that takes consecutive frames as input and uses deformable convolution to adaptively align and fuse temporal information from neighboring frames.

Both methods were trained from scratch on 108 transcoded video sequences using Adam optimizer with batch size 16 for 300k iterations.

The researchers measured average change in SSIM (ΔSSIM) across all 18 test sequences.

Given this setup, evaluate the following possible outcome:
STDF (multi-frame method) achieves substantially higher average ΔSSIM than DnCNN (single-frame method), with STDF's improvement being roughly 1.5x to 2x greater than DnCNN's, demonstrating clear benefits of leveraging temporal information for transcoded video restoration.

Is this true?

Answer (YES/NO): NO